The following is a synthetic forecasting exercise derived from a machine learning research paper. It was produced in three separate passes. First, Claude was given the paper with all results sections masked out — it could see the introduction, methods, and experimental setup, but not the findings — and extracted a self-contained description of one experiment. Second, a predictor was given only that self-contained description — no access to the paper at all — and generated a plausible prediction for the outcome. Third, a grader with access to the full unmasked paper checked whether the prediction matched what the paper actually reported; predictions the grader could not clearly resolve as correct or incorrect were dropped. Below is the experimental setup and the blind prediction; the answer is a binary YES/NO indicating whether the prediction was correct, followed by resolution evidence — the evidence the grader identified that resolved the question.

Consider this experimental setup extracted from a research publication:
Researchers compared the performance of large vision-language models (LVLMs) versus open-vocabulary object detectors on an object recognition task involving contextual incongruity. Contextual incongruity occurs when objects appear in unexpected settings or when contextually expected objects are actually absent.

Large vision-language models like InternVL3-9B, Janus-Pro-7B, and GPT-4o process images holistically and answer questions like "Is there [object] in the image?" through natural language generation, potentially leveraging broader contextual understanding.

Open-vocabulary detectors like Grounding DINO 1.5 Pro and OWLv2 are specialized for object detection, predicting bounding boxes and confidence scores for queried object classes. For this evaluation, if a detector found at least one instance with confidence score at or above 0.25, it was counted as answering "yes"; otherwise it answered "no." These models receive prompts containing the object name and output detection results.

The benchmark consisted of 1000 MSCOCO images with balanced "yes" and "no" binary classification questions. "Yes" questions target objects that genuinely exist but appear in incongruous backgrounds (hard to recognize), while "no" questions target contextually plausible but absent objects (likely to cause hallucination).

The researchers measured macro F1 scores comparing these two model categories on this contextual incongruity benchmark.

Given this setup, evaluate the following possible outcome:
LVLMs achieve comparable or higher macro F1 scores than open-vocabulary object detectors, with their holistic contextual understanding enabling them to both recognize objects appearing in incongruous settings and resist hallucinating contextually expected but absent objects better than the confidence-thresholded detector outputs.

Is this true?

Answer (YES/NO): YES